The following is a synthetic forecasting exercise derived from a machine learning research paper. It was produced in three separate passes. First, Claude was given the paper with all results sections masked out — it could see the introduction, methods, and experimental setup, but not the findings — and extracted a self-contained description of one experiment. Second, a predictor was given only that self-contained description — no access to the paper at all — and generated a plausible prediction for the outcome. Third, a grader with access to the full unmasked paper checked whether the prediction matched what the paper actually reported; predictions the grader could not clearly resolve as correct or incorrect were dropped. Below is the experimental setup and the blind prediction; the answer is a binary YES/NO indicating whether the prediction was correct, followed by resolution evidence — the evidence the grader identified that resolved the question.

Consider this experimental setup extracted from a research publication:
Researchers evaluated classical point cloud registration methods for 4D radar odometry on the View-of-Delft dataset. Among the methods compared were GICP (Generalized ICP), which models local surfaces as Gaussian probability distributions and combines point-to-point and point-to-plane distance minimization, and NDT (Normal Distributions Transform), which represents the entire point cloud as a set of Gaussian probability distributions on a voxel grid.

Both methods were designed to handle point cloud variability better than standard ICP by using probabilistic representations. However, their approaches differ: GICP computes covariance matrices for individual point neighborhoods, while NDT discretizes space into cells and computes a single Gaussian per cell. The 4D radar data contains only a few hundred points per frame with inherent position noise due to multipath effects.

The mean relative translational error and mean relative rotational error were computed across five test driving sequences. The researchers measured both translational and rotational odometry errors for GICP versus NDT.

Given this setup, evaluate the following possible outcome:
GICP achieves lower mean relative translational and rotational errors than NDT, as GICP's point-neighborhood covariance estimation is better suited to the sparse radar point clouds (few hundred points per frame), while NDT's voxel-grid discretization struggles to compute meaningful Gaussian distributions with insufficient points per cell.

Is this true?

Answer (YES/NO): YES